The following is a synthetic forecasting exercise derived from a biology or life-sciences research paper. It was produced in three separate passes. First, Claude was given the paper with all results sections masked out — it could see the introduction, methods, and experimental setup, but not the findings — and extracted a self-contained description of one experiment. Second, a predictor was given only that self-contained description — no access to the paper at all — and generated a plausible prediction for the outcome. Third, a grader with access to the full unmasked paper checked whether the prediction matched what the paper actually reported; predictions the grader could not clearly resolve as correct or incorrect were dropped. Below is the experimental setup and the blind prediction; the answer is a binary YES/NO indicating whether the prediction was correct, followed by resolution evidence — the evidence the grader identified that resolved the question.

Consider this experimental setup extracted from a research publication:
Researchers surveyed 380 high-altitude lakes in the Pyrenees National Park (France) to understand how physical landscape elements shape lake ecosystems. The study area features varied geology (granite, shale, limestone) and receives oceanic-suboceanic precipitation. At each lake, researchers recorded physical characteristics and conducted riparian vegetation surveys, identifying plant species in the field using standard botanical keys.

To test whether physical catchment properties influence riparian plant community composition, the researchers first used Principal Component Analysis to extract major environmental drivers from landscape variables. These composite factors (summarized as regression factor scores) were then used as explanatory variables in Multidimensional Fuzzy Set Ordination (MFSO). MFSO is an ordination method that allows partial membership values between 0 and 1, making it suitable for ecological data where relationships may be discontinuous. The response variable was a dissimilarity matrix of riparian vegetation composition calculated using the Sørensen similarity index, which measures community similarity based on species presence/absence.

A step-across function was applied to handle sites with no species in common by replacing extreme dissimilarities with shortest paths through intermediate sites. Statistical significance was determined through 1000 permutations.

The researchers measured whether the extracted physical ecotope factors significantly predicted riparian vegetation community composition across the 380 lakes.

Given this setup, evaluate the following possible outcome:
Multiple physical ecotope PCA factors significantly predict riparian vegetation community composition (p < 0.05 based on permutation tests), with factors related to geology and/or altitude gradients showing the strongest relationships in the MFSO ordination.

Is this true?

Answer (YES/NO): YES